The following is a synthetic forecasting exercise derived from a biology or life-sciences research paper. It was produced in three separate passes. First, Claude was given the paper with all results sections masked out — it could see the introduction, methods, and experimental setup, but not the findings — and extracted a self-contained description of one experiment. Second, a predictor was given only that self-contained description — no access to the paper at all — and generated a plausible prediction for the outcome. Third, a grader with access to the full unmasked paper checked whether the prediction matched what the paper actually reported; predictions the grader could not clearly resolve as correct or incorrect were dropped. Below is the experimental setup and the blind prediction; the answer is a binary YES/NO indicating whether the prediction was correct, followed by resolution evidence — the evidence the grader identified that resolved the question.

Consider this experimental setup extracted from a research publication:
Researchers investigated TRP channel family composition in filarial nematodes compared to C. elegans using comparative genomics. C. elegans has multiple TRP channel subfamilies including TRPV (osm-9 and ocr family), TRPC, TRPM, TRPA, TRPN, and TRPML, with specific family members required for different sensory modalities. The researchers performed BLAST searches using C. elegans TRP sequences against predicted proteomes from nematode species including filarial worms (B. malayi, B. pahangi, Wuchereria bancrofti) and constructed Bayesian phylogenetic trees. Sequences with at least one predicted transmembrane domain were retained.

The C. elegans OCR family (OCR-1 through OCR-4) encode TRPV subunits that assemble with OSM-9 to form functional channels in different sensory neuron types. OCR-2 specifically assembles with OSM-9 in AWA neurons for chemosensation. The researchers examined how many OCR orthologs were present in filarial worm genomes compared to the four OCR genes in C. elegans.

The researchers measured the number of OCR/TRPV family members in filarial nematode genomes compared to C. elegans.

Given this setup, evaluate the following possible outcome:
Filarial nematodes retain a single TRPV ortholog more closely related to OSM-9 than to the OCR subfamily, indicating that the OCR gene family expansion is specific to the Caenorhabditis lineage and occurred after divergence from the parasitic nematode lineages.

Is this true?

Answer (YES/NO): NO